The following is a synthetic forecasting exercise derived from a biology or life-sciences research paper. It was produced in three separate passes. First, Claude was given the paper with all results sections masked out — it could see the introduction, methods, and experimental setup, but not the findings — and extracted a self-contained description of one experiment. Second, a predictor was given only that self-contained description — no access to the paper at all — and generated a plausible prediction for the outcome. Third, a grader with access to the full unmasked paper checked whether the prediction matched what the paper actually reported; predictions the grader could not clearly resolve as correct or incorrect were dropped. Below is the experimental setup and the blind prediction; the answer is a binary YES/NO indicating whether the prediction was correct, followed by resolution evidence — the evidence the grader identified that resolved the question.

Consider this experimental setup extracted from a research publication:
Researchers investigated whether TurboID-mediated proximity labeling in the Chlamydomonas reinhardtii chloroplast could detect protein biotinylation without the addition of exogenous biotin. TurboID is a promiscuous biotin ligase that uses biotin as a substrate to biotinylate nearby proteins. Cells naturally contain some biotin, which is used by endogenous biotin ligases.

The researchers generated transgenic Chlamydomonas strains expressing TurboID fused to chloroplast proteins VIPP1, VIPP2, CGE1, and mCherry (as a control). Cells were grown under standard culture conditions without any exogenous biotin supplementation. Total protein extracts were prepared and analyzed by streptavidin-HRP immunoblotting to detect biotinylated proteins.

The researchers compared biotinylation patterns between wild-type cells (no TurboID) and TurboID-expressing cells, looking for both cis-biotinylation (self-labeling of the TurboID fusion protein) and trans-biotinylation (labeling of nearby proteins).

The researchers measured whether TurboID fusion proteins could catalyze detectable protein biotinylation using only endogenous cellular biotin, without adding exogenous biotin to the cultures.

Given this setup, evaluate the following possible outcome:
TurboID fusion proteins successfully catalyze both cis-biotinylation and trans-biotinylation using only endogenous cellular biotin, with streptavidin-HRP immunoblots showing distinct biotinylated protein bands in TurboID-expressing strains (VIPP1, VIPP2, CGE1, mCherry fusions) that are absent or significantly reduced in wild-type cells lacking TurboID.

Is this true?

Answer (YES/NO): YES